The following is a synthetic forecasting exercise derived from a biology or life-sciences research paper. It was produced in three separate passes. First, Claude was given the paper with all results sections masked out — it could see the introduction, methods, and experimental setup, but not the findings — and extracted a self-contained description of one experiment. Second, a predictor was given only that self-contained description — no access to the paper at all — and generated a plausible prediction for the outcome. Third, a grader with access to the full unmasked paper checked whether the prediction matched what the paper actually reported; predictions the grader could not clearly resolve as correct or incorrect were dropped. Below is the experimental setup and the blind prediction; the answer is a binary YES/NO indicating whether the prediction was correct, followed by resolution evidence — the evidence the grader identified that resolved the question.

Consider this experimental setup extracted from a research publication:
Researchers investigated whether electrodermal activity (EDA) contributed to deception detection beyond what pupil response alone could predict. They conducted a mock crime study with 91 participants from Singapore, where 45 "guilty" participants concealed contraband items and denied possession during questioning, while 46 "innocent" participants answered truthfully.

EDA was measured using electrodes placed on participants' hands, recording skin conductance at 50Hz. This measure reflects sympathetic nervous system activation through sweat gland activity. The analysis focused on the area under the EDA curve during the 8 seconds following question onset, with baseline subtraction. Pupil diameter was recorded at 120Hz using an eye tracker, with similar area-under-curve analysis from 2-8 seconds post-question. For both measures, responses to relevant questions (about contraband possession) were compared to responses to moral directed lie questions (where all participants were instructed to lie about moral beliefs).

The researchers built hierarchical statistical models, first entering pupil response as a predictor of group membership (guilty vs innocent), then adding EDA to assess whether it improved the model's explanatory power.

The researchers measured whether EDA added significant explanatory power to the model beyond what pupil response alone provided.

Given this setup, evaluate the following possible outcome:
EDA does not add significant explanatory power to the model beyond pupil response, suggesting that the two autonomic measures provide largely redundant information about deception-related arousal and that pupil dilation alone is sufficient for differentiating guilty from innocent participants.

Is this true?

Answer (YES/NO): NO